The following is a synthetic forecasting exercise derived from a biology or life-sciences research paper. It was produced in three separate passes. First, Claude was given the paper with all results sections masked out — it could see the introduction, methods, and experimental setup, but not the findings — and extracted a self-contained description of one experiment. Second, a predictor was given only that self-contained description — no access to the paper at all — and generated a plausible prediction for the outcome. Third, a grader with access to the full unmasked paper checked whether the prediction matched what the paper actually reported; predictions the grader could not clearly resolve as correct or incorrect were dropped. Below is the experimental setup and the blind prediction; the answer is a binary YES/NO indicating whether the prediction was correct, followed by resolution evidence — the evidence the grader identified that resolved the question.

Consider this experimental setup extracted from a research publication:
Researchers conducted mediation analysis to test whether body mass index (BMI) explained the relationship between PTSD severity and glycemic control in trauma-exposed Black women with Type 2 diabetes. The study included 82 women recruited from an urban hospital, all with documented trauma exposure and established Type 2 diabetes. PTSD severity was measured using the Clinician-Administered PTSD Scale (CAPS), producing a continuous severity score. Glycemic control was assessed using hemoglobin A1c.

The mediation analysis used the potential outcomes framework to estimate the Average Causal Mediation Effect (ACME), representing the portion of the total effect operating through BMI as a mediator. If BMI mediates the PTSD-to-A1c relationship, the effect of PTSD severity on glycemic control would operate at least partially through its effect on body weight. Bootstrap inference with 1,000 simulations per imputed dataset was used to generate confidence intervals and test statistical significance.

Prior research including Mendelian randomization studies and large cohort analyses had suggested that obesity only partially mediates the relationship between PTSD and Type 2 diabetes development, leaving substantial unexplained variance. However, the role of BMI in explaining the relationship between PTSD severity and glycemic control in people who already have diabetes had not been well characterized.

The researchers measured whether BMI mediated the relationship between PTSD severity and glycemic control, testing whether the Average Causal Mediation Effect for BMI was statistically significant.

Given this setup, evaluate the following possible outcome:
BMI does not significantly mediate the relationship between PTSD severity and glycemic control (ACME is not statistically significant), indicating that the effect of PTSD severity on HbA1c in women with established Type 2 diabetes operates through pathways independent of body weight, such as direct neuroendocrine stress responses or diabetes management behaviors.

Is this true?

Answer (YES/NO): YES